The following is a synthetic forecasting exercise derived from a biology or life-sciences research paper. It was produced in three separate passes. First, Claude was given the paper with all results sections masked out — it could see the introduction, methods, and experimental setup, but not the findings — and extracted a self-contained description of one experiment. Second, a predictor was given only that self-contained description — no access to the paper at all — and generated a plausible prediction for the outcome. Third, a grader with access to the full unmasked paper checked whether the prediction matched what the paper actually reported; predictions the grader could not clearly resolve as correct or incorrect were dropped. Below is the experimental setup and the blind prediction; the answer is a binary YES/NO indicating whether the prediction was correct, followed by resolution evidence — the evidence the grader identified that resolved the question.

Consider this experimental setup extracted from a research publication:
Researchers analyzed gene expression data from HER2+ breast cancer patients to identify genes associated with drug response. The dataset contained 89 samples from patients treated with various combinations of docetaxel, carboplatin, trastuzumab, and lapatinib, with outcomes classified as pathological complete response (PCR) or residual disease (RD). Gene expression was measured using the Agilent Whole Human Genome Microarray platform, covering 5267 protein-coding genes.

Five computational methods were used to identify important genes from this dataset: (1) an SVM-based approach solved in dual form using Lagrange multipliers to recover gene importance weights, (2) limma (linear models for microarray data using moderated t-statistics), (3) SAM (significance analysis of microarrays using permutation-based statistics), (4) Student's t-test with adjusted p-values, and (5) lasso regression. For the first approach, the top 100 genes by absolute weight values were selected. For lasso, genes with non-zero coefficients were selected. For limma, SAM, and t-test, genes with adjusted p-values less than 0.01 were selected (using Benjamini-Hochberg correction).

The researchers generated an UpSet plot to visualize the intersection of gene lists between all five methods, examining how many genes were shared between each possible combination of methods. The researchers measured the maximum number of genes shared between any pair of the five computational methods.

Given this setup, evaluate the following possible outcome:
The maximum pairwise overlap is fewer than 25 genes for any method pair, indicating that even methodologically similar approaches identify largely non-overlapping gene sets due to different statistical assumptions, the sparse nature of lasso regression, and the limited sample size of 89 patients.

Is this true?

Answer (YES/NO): YES